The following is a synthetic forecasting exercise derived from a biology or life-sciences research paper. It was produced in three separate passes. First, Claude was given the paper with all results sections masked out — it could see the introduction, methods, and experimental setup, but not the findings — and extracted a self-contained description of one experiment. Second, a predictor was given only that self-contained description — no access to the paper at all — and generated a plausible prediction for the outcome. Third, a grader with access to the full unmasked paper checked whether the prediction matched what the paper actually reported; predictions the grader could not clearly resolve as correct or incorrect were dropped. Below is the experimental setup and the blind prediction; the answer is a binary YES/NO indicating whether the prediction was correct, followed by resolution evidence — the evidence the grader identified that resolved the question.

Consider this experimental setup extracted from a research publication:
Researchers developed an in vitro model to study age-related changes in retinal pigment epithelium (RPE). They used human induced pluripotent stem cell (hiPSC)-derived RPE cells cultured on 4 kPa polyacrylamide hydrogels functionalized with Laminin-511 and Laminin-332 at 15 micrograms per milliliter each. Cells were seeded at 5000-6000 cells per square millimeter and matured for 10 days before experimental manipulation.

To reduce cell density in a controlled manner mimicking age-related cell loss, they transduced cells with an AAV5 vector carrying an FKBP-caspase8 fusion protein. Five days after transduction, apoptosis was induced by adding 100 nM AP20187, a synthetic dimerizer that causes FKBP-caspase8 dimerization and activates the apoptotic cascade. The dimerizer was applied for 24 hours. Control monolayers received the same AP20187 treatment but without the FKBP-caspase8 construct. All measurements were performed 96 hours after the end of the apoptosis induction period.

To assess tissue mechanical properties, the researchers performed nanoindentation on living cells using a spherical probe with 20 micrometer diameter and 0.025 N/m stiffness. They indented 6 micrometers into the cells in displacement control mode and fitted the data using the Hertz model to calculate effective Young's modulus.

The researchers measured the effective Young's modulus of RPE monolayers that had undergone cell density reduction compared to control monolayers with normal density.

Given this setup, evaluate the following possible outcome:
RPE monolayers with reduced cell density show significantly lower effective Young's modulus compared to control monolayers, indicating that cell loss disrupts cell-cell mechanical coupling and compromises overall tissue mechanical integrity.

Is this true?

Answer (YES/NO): NO